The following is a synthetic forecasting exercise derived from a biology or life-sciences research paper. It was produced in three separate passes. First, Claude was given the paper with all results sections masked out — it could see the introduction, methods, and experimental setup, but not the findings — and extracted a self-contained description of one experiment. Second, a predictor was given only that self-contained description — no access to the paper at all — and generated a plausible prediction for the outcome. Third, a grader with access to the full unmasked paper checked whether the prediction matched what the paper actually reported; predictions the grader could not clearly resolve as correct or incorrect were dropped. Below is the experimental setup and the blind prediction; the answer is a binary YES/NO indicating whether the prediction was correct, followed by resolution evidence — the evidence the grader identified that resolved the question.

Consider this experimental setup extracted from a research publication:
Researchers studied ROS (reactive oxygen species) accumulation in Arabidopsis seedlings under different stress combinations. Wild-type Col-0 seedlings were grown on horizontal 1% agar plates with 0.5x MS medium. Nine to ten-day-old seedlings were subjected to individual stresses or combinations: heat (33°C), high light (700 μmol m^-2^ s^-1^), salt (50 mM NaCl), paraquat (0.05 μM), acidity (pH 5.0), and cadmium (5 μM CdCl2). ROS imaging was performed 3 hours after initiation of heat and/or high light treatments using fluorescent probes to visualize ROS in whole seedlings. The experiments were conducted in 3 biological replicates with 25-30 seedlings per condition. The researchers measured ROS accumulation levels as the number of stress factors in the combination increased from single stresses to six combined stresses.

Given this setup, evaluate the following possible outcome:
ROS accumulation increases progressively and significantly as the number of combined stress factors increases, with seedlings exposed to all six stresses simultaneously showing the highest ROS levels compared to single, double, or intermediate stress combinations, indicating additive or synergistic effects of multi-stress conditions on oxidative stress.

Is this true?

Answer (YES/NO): YES